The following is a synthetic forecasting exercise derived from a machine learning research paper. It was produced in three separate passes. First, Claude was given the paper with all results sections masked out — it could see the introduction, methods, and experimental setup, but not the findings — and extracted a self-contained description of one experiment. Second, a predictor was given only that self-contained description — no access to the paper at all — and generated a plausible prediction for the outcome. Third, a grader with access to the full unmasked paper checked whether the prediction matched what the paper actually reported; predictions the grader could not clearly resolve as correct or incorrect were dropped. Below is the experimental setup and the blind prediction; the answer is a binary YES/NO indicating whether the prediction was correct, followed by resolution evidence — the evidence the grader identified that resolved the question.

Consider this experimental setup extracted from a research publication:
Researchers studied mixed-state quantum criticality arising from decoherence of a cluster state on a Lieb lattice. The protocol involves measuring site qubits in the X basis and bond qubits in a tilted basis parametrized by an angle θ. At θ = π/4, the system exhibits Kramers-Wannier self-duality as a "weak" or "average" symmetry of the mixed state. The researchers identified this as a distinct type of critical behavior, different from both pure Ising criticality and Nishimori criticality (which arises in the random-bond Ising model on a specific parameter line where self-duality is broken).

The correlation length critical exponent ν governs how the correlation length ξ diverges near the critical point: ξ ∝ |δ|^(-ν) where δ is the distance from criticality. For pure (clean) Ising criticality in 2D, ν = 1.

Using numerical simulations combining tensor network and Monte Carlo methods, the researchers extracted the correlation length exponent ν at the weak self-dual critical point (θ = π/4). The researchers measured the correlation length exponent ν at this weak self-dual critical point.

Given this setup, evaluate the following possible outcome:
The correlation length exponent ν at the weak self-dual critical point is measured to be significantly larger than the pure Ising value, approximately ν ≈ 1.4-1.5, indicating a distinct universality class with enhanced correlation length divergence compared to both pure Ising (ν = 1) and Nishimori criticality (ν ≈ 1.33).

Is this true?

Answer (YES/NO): NO